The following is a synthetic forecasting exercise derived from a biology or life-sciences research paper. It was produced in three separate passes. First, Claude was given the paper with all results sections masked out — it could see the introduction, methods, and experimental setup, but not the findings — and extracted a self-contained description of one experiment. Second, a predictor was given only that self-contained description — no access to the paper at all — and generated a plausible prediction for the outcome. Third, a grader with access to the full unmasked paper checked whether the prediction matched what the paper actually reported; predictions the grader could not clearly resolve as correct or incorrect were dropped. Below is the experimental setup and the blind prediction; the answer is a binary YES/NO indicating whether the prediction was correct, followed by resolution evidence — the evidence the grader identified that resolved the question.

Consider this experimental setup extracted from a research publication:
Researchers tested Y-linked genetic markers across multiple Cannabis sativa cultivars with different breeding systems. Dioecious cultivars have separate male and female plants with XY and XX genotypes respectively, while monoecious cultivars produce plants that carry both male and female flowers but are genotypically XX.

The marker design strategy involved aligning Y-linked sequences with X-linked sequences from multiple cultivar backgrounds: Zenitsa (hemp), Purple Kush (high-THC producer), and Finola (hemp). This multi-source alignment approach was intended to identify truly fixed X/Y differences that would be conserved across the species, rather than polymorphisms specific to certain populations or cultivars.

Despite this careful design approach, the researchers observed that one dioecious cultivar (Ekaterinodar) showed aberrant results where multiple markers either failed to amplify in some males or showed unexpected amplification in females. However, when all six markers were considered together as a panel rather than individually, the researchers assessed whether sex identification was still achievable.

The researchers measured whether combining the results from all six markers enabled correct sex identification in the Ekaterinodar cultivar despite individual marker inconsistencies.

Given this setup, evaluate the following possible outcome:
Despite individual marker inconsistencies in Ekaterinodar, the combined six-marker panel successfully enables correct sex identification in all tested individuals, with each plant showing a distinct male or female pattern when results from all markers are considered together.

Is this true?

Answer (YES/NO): YES